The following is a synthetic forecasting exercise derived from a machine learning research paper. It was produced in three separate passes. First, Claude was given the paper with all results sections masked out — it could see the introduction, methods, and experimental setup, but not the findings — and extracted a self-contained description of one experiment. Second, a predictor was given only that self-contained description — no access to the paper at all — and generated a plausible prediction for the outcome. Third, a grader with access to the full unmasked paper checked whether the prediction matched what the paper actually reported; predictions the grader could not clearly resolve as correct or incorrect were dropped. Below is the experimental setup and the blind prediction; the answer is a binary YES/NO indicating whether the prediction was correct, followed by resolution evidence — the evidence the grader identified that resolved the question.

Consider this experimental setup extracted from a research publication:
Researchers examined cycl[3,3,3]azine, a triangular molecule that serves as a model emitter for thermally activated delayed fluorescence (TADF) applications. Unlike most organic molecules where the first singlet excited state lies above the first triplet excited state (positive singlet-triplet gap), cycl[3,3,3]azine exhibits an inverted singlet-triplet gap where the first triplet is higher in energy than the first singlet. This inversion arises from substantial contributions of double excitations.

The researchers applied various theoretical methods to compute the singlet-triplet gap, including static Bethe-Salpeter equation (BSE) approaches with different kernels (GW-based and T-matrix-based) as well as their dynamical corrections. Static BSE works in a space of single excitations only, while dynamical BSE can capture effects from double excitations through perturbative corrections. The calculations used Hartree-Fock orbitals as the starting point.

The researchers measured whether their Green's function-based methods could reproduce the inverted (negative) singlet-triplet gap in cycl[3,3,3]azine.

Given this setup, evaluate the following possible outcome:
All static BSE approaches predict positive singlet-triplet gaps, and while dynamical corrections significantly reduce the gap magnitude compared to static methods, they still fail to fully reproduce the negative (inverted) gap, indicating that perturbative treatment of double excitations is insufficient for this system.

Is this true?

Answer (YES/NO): NO